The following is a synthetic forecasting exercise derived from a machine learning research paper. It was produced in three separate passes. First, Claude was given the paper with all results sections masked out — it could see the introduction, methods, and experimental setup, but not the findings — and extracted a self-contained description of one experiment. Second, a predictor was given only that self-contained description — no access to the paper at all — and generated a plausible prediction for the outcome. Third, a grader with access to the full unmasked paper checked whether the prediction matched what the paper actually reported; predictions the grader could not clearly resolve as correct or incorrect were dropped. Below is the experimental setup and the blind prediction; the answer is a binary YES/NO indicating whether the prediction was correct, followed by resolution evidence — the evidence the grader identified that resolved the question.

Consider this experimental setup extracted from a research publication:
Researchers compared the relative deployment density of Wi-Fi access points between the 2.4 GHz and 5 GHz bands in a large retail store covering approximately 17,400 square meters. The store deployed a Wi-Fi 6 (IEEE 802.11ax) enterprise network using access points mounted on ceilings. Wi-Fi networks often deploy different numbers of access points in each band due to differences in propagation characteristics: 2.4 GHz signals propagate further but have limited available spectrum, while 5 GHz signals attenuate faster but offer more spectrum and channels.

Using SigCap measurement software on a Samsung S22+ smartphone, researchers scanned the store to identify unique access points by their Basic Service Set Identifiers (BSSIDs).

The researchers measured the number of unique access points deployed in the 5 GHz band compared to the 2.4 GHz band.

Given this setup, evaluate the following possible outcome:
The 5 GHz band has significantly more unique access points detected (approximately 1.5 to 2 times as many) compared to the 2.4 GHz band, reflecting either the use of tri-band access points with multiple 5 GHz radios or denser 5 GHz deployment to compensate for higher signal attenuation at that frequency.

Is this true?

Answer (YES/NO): NO